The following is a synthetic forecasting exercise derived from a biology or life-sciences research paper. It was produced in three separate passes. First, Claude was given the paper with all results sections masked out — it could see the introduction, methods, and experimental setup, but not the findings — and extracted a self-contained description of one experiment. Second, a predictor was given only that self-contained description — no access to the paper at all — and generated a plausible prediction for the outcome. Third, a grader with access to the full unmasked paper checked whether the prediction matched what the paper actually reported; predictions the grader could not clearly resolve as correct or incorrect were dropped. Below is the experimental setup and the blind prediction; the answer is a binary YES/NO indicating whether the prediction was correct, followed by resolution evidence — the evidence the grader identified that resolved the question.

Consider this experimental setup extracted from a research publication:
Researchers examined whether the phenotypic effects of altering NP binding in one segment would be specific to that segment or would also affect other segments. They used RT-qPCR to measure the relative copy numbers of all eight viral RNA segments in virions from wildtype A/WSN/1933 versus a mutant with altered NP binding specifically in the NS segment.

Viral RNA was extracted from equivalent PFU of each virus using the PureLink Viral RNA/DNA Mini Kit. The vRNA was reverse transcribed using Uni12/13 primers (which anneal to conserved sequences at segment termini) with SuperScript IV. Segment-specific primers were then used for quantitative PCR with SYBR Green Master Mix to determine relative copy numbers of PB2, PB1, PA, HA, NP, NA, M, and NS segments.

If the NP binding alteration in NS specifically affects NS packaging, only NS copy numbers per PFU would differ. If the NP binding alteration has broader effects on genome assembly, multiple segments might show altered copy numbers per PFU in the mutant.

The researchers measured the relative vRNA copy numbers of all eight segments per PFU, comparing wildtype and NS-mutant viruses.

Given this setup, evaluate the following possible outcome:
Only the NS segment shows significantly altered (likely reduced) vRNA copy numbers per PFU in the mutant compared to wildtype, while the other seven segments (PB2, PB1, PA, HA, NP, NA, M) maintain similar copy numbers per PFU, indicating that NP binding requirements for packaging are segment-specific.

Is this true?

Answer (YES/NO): NO